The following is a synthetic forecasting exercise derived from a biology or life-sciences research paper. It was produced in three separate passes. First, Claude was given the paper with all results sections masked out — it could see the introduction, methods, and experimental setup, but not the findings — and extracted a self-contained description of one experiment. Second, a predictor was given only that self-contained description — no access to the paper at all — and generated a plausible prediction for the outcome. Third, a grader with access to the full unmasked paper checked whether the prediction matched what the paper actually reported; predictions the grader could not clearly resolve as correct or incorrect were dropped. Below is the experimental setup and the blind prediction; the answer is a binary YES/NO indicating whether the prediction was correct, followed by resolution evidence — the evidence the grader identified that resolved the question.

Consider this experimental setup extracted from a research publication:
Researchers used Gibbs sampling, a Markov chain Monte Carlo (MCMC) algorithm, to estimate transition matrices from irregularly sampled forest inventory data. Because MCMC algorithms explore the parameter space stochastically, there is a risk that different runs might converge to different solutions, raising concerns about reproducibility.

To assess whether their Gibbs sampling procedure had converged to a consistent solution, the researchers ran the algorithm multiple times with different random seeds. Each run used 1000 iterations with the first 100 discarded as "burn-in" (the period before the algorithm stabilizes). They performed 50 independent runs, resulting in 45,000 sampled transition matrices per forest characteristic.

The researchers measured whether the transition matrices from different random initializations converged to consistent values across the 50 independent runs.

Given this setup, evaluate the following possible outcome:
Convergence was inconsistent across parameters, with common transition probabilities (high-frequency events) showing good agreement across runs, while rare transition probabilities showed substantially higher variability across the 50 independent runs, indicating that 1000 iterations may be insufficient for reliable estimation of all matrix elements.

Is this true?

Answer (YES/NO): NO